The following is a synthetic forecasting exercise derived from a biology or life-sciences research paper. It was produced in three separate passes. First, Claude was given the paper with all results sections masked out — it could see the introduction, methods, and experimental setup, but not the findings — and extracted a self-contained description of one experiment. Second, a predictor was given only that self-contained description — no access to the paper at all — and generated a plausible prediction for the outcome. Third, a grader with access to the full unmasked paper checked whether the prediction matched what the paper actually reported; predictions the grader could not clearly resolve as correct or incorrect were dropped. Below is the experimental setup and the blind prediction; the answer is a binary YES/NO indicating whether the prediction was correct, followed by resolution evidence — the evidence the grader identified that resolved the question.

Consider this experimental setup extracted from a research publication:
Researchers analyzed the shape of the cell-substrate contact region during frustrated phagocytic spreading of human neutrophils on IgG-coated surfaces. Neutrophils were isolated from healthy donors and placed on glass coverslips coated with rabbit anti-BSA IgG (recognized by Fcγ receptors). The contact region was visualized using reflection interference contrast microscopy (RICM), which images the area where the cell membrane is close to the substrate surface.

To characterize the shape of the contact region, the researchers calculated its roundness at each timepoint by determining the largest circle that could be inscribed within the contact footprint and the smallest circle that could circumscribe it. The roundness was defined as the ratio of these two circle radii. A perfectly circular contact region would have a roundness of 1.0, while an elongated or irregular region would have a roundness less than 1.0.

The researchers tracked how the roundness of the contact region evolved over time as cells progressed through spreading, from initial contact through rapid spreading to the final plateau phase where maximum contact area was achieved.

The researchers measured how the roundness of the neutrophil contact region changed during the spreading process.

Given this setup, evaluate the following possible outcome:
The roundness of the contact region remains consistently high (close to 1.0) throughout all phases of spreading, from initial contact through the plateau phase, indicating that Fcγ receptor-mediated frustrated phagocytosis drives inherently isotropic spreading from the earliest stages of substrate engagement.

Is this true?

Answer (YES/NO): NO